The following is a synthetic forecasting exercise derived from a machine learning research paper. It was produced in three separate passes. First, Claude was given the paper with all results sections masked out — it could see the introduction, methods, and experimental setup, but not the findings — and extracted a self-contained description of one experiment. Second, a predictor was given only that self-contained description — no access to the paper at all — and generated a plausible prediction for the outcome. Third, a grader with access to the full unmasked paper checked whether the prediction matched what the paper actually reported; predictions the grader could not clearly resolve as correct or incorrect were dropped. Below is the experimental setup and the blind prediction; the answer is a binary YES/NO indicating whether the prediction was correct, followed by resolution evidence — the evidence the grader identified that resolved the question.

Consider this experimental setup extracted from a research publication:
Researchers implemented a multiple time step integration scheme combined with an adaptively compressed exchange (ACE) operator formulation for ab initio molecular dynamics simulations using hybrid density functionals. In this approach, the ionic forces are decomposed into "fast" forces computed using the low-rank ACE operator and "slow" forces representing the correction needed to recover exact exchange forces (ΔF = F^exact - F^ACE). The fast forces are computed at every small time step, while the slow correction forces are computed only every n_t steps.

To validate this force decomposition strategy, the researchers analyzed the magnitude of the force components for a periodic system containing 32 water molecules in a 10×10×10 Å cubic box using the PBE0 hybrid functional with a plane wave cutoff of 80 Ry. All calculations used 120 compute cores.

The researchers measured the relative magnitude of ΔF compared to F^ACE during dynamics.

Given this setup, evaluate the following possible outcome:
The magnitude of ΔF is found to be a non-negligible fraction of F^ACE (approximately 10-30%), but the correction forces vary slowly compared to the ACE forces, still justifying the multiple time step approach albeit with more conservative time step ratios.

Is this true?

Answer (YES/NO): NO